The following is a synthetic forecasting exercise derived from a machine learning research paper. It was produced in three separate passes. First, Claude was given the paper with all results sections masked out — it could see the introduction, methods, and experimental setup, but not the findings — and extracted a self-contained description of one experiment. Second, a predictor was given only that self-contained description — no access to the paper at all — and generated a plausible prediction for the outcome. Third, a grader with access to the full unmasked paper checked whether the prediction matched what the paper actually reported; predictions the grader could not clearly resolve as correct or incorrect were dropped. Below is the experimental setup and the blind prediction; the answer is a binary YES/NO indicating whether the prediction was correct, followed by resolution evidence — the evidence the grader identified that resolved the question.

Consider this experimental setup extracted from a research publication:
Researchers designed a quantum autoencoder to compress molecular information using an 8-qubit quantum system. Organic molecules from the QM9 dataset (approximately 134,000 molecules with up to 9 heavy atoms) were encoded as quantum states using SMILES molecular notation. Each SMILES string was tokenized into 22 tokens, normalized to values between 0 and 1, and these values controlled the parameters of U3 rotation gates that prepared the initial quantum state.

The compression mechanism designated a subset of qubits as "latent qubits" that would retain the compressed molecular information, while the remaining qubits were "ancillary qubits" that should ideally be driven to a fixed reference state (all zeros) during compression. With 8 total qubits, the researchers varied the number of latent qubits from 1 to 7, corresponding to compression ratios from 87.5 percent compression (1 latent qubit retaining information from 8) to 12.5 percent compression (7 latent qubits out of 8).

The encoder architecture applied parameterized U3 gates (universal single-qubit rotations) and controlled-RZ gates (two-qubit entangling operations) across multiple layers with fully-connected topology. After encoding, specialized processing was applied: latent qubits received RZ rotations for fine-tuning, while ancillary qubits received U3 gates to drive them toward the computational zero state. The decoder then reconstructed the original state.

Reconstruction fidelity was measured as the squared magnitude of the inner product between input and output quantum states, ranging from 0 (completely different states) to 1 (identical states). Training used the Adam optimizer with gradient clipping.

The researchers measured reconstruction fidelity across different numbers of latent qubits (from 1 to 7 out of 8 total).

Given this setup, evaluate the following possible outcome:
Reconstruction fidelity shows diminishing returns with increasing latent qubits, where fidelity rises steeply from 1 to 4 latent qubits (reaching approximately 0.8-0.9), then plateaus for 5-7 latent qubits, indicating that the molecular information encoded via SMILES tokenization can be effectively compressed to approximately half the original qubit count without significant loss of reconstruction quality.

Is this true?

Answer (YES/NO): NO